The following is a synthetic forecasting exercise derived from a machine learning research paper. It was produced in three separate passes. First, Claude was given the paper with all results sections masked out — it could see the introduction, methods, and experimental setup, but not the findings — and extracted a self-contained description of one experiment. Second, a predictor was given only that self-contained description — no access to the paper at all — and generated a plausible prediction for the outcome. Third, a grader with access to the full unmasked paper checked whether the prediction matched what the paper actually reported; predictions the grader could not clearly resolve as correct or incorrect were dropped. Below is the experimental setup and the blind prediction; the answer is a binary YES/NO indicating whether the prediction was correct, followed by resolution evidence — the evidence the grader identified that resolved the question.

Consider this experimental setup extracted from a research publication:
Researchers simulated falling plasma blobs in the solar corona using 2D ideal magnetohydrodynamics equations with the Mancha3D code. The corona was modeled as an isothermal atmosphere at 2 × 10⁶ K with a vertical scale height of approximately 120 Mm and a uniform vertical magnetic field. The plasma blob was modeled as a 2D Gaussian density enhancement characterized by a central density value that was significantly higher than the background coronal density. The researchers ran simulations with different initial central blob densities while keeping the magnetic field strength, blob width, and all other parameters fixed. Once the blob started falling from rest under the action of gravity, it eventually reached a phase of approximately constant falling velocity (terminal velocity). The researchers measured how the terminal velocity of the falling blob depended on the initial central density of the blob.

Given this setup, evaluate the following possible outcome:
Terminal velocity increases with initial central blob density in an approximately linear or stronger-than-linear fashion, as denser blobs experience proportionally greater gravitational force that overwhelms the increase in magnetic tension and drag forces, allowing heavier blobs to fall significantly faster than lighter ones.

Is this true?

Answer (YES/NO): NO